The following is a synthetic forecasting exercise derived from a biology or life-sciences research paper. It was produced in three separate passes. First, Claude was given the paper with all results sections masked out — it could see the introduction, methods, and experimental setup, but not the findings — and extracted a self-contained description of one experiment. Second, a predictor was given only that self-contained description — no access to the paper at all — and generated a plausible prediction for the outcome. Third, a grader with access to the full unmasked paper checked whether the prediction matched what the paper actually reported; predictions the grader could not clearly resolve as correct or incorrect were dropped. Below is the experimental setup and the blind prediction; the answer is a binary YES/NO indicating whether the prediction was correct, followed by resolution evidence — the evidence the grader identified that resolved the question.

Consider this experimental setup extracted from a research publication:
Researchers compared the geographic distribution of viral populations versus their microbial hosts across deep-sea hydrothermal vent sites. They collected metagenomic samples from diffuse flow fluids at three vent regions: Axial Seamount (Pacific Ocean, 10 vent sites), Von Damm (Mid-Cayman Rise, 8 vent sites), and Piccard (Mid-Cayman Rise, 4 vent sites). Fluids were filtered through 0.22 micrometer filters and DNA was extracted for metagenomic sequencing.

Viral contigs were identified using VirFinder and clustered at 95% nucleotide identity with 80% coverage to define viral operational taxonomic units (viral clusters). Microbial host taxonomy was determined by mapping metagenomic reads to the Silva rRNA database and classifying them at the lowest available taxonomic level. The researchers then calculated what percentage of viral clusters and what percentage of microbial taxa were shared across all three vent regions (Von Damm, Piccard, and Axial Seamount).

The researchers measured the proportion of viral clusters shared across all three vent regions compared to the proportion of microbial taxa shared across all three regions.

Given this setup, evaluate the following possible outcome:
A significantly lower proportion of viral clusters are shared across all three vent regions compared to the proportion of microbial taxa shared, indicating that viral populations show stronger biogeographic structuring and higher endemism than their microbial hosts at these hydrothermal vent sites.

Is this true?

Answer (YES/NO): YES